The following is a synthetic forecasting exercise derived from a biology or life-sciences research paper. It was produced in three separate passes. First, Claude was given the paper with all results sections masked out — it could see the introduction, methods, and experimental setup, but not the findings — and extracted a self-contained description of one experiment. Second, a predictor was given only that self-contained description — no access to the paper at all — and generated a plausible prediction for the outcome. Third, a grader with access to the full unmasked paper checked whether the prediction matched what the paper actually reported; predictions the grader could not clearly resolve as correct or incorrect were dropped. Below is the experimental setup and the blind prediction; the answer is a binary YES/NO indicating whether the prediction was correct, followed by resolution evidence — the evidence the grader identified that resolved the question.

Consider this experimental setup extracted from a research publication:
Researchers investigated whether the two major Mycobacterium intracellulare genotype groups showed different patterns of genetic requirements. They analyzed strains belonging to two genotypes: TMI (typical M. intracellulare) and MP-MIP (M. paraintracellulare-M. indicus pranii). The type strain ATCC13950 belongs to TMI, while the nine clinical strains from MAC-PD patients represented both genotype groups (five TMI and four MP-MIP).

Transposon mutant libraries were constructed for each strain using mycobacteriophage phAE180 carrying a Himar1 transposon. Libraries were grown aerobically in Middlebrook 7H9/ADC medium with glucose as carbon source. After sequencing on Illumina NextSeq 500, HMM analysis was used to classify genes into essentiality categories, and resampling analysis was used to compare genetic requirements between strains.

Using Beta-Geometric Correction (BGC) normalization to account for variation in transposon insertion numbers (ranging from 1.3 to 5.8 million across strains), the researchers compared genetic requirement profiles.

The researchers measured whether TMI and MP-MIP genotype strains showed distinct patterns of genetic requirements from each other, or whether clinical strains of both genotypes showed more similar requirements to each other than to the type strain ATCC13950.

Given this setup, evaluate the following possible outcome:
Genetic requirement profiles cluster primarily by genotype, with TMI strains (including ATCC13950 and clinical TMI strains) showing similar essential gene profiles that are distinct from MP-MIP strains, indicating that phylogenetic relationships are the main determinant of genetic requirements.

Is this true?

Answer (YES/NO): NO